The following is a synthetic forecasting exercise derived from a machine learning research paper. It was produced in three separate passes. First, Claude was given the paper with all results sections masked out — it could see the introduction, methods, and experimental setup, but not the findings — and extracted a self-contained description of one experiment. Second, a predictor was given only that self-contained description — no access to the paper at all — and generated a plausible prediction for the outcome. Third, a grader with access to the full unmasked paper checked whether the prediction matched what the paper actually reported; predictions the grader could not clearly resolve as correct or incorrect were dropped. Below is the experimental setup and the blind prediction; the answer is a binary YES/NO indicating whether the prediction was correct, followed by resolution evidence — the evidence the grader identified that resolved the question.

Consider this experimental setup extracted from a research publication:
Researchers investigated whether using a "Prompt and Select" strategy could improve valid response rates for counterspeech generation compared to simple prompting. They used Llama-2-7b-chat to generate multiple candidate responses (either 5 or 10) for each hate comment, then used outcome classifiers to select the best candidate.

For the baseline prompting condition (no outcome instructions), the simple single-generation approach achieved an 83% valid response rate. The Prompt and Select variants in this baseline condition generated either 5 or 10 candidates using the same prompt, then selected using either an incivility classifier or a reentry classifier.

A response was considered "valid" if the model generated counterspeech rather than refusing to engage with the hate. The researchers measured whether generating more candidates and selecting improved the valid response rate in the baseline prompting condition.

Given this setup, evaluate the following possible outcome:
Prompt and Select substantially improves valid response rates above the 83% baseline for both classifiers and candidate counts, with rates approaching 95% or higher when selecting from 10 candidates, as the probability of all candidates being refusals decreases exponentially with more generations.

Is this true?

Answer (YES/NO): NO